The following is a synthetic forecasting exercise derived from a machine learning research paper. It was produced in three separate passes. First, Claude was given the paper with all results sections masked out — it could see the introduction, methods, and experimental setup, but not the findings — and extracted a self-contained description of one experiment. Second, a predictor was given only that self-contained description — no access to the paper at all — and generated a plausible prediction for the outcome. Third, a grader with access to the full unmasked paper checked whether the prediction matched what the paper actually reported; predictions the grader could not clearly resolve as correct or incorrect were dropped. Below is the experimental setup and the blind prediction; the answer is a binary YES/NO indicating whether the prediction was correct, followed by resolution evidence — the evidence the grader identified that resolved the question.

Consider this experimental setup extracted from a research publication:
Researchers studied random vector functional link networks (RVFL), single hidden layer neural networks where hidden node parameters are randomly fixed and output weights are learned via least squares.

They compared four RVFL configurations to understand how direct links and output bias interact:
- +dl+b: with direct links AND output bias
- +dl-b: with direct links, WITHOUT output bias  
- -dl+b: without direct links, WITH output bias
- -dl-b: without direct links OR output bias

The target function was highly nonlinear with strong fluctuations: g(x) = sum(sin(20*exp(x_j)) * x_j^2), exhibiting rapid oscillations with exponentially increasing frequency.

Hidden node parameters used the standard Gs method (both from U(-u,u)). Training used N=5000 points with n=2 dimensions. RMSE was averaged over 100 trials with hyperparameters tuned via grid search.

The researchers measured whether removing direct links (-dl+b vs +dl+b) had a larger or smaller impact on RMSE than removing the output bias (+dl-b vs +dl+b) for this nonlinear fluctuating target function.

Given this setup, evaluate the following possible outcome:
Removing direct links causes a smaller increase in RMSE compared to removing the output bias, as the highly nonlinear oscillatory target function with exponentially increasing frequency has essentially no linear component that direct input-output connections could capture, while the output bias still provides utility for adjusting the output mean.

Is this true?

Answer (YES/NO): NO